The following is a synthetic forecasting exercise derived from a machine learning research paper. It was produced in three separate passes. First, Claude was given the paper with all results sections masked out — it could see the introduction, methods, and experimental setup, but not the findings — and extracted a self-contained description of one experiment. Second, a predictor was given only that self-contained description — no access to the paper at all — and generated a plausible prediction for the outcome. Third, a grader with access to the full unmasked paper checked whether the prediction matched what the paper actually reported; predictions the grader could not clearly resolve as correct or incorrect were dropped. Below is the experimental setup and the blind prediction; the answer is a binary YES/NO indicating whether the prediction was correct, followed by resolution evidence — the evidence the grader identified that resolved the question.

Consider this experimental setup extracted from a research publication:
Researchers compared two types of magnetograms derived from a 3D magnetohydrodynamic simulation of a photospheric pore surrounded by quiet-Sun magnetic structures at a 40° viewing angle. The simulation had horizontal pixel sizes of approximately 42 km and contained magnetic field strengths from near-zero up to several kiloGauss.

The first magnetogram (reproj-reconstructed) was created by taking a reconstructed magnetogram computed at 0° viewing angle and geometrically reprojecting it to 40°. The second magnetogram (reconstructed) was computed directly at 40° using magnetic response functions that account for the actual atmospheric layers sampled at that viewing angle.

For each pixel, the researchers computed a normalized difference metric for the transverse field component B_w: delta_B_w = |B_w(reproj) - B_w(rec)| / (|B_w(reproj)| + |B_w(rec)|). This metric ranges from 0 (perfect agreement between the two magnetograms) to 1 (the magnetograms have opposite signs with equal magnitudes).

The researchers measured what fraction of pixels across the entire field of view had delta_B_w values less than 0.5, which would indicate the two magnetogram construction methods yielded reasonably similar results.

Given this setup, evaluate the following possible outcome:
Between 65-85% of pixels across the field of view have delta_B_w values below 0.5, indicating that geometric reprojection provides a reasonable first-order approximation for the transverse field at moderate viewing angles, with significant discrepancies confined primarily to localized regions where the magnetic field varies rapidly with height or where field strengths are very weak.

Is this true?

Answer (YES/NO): NO